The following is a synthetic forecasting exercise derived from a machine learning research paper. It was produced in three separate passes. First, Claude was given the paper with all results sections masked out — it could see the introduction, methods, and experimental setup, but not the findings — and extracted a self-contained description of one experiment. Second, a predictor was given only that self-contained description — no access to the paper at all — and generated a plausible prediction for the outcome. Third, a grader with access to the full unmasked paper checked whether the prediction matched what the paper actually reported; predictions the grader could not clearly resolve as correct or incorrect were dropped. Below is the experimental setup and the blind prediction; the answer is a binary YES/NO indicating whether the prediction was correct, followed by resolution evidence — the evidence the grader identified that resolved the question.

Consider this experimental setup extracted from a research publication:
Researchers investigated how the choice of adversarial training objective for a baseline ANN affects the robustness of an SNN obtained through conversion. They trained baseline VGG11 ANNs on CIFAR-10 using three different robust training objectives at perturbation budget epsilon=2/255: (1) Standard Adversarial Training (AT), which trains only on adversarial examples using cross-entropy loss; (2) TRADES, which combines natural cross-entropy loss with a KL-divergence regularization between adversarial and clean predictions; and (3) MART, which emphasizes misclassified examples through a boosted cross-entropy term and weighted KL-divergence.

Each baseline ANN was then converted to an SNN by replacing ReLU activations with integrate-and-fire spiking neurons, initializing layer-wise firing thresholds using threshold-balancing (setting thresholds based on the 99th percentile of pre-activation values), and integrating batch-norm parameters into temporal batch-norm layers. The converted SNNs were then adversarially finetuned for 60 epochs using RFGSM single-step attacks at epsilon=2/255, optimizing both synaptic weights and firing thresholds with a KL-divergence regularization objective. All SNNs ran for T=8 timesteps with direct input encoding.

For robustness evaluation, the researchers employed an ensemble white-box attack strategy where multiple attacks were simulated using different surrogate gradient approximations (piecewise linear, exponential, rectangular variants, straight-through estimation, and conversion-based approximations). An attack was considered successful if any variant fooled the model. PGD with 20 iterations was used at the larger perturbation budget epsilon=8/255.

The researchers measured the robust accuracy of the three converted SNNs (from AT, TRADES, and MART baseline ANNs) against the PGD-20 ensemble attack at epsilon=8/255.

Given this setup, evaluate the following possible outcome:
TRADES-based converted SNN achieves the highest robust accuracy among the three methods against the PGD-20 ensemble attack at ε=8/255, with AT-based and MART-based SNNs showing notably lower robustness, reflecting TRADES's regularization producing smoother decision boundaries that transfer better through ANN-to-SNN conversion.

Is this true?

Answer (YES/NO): NO